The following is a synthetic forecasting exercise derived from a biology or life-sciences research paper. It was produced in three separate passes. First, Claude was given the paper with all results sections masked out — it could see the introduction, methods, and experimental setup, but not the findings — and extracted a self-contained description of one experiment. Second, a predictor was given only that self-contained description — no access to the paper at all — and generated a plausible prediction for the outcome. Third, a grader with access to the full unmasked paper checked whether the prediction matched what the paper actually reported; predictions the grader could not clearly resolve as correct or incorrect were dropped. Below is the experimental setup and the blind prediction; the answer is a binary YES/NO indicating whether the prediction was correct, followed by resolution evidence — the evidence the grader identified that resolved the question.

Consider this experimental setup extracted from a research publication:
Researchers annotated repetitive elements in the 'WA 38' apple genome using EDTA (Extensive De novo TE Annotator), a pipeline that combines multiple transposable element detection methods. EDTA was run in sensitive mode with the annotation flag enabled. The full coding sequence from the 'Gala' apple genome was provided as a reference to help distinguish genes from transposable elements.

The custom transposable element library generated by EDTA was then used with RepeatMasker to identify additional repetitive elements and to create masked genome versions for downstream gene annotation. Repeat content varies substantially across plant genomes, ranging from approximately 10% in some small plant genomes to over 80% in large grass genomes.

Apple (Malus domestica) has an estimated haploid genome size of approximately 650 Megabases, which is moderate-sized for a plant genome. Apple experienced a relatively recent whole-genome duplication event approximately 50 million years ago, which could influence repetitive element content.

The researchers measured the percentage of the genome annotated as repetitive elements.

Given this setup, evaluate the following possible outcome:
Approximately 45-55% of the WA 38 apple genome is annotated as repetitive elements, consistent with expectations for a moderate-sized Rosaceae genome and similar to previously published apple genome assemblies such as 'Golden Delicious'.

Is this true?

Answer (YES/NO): NO